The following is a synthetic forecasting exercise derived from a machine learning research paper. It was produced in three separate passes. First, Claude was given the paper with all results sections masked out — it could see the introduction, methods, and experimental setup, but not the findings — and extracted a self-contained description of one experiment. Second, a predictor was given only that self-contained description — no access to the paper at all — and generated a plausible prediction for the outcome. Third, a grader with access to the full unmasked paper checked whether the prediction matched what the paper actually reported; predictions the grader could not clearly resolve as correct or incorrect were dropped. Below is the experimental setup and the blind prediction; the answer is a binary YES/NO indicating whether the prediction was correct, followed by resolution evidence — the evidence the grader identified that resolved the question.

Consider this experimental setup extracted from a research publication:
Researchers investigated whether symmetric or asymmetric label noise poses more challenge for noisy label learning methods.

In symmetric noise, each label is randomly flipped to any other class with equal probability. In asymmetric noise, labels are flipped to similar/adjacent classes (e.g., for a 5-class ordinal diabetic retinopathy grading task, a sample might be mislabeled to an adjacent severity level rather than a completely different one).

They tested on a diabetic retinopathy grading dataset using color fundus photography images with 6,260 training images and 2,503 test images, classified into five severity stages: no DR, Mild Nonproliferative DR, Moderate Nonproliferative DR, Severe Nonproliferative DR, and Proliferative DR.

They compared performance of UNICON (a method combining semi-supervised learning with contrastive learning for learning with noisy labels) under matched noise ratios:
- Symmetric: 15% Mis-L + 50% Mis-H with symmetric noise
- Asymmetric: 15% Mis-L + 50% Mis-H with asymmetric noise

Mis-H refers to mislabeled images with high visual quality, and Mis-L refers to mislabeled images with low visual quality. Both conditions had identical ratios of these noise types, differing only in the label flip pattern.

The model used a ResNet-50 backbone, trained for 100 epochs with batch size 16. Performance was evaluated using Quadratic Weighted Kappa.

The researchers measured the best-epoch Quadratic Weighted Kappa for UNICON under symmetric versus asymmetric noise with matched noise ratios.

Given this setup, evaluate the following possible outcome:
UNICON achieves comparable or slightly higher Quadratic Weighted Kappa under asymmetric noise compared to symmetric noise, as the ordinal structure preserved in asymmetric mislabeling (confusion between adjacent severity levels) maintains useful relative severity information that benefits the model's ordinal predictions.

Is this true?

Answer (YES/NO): YES